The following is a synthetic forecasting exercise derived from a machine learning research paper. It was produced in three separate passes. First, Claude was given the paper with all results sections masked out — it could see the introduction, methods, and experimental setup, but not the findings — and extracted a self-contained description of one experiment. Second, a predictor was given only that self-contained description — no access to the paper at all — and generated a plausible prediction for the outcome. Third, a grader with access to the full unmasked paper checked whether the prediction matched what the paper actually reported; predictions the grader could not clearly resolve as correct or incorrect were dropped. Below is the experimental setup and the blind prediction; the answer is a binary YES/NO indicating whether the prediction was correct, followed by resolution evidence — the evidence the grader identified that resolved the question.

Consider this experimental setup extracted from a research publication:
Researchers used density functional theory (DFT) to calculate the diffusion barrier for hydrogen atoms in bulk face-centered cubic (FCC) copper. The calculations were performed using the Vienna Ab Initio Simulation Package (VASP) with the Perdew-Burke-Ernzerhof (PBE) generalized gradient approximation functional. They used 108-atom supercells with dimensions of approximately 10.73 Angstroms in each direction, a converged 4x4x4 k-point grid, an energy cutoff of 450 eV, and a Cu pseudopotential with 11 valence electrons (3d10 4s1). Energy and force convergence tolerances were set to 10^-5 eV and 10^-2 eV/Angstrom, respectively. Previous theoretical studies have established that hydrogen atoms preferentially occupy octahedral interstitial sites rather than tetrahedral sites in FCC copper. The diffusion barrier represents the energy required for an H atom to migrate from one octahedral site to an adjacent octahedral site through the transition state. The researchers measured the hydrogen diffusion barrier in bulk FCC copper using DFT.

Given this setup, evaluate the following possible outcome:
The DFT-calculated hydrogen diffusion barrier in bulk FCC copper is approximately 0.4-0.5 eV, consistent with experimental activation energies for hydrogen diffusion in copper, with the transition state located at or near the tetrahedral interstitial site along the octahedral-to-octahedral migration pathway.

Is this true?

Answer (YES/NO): YES